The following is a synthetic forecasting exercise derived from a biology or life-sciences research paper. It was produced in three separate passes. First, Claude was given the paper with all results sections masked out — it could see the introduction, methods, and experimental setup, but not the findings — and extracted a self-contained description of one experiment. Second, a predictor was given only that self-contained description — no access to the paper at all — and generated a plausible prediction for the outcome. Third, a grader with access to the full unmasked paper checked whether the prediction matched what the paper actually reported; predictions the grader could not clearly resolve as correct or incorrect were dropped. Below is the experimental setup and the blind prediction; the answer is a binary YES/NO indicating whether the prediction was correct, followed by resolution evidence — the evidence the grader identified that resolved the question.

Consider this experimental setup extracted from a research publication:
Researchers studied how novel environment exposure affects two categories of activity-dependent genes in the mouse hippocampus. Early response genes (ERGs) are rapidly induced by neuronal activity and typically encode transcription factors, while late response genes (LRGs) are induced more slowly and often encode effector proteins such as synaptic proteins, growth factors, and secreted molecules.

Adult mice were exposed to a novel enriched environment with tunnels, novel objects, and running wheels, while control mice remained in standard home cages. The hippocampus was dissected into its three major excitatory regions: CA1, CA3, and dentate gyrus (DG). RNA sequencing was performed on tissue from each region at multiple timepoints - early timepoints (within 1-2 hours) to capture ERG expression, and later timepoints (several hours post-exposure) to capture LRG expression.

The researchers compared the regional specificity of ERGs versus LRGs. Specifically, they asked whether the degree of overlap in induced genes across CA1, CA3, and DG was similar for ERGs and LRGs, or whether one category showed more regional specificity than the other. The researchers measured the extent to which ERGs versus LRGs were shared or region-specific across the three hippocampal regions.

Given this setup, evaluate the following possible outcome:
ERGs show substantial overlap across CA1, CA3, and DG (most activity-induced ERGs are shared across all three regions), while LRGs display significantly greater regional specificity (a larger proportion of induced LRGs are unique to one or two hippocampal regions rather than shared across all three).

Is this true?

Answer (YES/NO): NO